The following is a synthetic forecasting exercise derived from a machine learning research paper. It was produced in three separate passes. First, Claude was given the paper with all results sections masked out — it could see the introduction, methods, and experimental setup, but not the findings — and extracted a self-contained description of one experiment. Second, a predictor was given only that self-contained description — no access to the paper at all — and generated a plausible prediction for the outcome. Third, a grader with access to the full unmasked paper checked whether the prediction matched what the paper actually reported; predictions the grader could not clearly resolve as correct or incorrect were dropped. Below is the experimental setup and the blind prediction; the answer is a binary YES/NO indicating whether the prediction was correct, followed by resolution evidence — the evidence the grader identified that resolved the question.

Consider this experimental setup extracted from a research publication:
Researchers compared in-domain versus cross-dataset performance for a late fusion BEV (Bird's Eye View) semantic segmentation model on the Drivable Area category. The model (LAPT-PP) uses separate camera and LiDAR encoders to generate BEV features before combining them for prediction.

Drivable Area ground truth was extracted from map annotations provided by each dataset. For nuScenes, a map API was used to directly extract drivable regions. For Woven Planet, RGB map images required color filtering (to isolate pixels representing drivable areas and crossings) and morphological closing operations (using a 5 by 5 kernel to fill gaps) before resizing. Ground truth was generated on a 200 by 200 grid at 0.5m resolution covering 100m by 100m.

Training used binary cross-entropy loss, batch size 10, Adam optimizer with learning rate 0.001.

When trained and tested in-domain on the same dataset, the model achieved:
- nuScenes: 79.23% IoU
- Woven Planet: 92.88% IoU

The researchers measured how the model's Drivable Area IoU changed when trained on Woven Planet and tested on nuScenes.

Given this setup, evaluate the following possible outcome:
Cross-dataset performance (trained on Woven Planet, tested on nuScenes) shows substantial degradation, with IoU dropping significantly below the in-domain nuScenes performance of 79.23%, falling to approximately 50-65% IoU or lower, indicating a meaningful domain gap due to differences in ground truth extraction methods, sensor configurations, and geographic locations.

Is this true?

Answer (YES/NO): YES